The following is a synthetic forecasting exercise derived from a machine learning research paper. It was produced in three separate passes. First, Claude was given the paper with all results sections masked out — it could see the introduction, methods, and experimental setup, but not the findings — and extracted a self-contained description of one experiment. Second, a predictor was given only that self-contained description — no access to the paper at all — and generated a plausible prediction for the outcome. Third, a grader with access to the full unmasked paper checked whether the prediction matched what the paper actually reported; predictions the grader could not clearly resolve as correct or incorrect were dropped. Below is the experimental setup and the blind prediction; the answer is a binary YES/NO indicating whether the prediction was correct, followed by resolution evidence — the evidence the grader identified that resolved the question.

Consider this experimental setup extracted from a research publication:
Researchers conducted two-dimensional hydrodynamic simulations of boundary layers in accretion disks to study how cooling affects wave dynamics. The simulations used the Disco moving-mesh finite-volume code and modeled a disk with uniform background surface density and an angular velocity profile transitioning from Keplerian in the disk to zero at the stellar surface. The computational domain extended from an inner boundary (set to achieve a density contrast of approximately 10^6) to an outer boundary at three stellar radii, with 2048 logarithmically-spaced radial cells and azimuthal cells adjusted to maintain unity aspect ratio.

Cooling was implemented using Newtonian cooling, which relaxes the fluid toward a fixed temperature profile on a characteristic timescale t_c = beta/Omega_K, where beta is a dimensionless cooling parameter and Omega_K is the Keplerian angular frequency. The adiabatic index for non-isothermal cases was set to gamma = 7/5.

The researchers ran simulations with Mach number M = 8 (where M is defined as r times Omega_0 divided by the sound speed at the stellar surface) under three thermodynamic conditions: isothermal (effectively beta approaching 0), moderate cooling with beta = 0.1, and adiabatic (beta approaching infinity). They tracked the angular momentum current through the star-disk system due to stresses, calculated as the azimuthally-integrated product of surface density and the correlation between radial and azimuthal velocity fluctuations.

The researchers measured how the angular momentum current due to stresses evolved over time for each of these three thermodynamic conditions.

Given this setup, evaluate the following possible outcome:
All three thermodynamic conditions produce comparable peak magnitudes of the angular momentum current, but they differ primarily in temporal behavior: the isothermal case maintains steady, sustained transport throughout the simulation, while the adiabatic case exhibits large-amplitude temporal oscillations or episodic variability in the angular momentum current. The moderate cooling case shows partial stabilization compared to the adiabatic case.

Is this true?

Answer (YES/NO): NO